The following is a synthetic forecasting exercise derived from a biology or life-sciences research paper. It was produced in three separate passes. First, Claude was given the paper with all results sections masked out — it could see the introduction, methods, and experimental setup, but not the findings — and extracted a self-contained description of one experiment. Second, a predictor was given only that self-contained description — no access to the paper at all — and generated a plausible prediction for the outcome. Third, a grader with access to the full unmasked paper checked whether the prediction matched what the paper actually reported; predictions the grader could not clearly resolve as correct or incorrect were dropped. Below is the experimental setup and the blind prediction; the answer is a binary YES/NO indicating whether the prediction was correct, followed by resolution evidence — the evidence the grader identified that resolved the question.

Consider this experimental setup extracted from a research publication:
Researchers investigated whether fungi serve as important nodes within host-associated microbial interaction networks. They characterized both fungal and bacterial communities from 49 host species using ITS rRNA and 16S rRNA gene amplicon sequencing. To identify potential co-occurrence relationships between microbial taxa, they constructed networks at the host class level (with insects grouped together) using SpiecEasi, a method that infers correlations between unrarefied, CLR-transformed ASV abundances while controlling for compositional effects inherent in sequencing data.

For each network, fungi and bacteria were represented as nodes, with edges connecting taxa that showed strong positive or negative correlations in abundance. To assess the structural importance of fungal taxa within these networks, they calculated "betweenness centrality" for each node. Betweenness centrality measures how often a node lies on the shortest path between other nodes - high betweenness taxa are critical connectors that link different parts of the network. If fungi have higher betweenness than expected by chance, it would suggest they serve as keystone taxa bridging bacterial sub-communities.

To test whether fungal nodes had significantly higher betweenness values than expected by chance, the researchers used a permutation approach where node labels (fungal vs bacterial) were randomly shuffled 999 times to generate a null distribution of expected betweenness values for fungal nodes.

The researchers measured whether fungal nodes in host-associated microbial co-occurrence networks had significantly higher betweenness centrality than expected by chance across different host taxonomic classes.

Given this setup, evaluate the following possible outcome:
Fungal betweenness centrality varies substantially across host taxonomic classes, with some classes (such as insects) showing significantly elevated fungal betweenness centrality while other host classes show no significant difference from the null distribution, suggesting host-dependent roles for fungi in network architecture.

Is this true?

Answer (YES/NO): NO